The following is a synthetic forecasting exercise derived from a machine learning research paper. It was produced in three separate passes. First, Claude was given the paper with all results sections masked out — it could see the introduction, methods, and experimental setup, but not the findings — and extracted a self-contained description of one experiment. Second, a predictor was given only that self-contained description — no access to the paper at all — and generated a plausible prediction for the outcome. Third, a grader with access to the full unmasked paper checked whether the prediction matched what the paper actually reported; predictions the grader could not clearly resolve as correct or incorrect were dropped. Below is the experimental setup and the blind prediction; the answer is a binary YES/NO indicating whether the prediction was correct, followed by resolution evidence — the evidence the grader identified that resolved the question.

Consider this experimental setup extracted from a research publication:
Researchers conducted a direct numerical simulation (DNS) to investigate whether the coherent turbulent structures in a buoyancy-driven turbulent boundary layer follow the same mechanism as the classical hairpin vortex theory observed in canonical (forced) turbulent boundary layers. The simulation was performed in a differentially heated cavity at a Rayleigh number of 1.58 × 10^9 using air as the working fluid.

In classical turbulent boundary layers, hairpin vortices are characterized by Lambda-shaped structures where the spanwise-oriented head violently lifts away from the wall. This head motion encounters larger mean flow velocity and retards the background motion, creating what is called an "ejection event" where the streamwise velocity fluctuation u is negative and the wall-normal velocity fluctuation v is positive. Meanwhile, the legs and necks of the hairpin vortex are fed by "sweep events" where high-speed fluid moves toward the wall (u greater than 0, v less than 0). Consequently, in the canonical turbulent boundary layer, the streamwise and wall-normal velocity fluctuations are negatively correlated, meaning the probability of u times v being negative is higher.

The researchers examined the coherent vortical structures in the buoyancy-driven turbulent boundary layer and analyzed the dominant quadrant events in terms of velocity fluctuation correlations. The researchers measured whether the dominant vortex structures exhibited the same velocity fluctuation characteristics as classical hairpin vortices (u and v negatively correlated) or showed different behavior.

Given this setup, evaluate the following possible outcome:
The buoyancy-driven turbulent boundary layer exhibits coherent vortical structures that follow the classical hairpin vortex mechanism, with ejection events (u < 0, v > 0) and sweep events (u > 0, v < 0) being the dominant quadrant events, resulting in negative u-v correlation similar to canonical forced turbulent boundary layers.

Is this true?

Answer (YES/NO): NO